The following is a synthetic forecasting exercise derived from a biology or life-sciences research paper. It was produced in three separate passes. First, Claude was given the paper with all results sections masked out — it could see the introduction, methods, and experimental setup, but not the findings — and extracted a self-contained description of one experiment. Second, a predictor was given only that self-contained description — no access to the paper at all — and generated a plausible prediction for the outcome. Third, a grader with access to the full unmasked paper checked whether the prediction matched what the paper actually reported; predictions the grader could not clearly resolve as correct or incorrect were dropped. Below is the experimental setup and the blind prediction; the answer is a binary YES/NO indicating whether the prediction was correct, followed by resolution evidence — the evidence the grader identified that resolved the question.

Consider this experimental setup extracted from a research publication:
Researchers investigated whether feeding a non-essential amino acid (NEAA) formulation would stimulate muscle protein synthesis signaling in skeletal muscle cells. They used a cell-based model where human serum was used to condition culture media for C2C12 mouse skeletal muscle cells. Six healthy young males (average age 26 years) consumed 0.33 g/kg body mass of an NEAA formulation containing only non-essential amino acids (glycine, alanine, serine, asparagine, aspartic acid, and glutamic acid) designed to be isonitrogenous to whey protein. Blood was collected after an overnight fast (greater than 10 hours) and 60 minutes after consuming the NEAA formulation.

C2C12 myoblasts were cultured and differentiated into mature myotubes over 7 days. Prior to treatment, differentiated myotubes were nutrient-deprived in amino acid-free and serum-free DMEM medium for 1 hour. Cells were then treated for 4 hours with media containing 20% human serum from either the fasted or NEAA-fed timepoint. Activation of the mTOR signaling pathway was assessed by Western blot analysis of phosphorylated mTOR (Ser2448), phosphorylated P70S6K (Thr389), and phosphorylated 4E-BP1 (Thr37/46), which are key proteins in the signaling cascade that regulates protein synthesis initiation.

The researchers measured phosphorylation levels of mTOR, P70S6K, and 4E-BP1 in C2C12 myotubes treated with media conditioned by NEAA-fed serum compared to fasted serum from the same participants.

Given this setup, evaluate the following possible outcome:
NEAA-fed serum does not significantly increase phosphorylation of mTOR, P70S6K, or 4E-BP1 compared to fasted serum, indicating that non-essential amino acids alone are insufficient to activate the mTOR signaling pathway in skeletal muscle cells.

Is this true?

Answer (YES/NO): YES